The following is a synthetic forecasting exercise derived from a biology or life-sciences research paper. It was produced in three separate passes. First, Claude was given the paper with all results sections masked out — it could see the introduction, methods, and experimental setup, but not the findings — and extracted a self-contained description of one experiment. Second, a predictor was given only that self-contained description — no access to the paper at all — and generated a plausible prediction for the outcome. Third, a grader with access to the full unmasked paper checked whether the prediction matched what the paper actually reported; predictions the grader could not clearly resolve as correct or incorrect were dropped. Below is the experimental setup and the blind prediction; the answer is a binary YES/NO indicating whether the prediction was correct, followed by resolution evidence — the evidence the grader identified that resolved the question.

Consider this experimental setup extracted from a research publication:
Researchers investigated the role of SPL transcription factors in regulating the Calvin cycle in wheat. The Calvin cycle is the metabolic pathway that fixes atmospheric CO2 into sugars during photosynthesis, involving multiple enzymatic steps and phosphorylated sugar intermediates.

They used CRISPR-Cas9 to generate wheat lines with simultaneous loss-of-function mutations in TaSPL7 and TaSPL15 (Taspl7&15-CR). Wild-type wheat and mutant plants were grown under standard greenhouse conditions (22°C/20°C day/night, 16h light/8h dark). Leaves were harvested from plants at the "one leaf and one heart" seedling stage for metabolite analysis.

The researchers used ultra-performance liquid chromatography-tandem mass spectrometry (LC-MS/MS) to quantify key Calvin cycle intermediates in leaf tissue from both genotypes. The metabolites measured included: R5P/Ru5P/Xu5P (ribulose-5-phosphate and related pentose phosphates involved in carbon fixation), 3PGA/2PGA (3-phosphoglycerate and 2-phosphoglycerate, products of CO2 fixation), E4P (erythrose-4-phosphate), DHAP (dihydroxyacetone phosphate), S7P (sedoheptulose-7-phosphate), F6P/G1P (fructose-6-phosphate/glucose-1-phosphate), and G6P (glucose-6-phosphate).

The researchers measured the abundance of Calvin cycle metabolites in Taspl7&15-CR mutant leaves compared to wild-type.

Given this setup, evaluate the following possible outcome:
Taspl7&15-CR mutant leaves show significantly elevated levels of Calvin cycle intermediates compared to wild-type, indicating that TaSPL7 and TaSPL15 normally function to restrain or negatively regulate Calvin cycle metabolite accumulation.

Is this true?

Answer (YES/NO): YES